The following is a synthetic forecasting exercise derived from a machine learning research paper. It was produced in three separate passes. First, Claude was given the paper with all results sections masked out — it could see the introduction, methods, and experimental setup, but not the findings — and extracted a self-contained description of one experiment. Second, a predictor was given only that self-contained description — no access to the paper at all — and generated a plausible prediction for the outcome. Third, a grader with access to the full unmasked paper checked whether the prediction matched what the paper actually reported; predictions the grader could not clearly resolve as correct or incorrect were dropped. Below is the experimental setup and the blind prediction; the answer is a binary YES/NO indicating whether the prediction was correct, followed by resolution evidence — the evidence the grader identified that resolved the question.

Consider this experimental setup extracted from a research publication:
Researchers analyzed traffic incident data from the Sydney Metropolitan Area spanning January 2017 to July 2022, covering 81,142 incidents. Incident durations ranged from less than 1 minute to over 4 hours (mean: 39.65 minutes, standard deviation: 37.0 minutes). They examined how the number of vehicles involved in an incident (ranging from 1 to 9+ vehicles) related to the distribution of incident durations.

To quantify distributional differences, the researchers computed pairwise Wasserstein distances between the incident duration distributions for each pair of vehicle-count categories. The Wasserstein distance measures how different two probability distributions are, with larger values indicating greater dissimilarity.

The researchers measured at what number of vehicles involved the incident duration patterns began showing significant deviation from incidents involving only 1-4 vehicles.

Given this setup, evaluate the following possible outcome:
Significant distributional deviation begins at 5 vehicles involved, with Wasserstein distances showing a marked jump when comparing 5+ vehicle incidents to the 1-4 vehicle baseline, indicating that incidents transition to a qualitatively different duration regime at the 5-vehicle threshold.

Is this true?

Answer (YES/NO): YES